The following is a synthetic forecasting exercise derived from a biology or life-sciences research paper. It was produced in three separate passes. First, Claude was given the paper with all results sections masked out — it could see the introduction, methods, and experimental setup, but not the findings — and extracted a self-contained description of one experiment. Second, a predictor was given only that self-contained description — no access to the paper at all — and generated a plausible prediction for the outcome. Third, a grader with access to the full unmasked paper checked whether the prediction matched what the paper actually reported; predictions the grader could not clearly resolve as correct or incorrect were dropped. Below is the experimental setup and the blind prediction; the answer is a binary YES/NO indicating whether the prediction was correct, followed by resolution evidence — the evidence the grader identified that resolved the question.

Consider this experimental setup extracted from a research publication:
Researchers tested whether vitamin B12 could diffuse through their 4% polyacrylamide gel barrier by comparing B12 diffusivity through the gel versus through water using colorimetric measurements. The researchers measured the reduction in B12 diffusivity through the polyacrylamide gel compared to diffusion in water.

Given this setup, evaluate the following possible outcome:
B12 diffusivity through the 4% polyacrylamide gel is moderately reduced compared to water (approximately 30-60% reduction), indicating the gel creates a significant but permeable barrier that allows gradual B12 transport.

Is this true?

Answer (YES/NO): NO